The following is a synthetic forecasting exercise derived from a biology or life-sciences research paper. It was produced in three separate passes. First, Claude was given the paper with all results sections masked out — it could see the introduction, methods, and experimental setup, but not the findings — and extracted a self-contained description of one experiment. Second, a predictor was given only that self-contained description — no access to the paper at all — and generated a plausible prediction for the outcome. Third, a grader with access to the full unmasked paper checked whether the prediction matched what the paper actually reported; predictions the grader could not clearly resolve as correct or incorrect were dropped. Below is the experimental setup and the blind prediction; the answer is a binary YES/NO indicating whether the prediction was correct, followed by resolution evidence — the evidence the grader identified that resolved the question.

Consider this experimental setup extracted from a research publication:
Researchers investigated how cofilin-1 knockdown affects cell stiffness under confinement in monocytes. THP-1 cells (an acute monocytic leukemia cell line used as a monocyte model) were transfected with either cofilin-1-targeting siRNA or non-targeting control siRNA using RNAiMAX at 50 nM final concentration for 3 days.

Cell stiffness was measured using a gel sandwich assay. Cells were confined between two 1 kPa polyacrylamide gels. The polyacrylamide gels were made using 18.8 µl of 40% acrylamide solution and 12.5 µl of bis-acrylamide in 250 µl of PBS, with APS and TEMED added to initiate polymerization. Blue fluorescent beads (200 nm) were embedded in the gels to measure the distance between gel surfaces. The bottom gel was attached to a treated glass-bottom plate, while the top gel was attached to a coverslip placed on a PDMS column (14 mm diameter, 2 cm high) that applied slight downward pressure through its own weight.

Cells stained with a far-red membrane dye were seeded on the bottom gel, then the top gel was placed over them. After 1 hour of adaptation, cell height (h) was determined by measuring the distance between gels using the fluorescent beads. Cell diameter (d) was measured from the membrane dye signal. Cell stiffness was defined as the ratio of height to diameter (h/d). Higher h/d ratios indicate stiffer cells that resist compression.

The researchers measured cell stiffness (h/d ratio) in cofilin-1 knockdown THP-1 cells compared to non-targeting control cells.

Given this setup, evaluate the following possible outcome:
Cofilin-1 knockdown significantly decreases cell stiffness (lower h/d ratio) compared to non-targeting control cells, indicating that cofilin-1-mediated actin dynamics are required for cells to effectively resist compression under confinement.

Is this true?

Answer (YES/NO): YES